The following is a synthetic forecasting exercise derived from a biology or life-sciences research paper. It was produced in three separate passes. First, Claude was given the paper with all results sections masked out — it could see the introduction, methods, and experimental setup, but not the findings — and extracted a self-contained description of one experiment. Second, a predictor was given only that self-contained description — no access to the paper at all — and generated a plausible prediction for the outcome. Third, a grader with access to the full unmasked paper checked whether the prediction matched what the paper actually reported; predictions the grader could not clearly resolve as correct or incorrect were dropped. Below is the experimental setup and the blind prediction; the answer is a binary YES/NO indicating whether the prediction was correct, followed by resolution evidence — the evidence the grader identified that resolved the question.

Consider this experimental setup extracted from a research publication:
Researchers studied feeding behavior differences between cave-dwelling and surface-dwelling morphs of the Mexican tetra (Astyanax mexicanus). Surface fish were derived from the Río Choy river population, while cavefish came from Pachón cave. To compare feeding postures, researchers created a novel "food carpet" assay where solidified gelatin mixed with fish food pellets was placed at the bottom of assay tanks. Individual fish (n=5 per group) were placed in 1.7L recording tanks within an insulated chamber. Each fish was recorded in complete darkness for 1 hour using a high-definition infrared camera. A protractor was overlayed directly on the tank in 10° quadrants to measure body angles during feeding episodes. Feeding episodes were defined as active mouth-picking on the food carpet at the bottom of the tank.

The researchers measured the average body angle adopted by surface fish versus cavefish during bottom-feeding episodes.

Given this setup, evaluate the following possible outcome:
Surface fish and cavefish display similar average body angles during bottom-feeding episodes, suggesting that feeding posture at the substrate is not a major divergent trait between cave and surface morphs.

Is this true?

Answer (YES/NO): NO